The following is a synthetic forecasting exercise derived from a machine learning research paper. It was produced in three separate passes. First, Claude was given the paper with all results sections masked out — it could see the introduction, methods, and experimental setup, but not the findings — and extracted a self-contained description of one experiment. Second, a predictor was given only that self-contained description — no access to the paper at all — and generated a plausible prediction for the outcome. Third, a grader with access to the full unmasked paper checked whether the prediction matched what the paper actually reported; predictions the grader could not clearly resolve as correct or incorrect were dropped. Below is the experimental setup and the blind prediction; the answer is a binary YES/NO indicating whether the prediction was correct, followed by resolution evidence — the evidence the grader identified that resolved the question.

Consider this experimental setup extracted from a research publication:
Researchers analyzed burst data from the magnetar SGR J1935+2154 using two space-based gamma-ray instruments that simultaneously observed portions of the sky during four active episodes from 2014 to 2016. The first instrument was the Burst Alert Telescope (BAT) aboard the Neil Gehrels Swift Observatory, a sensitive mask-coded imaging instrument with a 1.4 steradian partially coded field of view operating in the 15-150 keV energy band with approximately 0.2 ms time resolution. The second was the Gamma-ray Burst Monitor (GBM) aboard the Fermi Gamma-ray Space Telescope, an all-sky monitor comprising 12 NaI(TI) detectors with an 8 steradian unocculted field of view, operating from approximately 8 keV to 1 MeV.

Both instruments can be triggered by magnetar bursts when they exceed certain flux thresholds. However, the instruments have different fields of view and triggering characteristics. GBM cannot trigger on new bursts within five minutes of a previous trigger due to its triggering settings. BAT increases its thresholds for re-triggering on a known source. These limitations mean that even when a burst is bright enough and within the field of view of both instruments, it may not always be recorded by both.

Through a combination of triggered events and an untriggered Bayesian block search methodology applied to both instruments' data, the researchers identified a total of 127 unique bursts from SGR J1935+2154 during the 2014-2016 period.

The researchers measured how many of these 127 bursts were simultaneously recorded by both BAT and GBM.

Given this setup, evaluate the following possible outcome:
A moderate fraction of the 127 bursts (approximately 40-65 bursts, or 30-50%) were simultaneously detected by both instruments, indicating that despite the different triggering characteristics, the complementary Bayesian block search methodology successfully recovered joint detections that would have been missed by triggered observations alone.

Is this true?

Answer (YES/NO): NO